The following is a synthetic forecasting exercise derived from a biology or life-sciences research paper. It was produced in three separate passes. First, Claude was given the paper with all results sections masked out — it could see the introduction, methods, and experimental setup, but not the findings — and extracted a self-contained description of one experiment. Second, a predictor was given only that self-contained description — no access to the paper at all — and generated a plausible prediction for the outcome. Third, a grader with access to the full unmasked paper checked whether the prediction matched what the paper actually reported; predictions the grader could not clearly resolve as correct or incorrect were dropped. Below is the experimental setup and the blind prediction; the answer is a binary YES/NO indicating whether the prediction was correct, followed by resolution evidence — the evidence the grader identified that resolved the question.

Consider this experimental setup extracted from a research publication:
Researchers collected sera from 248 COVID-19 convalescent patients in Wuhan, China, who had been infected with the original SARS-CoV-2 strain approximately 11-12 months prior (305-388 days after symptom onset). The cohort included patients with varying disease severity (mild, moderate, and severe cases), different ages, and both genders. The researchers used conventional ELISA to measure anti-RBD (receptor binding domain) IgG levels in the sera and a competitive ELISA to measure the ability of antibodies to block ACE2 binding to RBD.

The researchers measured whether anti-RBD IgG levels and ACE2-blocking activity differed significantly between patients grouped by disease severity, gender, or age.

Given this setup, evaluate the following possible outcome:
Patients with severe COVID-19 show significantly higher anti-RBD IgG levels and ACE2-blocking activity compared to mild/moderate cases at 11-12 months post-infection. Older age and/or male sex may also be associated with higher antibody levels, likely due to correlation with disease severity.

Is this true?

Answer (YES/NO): NO